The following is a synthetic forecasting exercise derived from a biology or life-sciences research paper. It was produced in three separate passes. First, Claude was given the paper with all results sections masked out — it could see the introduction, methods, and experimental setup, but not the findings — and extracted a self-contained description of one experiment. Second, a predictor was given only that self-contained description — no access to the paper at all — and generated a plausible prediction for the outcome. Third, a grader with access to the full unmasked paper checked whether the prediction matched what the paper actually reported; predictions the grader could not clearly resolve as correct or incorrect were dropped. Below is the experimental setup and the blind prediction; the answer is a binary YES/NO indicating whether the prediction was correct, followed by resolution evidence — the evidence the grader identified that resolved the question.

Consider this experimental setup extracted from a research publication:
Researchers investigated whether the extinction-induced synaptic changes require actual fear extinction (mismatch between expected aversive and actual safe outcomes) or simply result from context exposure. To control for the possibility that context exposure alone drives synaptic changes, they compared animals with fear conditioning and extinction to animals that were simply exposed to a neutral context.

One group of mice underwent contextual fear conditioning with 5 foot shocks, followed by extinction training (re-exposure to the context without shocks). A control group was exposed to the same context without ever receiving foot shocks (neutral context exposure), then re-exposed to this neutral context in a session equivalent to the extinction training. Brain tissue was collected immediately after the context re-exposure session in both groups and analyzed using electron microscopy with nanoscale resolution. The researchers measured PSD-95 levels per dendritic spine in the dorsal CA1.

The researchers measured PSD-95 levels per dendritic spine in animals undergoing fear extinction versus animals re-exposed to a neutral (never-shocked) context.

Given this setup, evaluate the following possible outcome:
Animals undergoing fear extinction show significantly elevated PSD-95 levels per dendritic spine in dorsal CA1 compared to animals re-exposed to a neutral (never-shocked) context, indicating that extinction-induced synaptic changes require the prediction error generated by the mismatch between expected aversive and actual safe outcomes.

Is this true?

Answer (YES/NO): YES